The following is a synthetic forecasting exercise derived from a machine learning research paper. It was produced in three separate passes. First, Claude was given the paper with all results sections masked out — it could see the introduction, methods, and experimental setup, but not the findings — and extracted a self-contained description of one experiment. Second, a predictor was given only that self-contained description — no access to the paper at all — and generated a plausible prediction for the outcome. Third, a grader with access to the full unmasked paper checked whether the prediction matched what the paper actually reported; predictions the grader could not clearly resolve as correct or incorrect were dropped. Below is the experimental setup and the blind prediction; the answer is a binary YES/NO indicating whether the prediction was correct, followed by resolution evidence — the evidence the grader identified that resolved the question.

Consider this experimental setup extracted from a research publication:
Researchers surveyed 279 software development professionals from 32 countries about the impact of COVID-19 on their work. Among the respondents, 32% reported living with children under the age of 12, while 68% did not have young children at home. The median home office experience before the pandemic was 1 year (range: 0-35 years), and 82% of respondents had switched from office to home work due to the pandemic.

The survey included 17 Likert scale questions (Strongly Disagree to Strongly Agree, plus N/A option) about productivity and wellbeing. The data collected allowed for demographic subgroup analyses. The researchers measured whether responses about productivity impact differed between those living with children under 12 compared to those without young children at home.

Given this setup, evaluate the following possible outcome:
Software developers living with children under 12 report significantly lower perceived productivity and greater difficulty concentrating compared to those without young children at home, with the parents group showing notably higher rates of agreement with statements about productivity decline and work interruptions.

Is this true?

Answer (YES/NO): NO